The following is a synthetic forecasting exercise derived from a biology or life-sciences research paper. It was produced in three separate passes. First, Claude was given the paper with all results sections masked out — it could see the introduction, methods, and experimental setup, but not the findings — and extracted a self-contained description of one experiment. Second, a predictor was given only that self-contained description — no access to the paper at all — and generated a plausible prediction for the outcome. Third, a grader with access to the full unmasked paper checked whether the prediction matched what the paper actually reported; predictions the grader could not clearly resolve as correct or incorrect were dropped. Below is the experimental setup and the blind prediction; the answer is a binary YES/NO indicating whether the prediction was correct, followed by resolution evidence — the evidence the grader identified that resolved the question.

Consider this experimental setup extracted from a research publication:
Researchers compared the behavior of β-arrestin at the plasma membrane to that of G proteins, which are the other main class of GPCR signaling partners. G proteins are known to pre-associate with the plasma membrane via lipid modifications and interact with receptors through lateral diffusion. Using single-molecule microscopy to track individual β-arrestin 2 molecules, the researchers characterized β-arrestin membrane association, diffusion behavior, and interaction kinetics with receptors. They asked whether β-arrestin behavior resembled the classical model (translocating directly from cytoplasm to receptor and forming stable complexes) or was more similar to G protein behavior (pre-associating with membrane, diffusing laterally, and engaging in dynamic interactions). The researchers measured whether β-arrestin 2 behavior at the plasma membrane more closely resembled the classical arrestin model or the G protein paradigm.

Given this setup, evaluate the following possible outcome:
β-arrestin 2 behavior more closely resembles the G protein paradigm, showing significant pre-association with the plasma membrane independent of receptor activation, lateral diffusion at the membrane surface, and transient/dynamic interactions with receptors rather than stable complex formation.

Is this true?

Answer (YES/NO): YES